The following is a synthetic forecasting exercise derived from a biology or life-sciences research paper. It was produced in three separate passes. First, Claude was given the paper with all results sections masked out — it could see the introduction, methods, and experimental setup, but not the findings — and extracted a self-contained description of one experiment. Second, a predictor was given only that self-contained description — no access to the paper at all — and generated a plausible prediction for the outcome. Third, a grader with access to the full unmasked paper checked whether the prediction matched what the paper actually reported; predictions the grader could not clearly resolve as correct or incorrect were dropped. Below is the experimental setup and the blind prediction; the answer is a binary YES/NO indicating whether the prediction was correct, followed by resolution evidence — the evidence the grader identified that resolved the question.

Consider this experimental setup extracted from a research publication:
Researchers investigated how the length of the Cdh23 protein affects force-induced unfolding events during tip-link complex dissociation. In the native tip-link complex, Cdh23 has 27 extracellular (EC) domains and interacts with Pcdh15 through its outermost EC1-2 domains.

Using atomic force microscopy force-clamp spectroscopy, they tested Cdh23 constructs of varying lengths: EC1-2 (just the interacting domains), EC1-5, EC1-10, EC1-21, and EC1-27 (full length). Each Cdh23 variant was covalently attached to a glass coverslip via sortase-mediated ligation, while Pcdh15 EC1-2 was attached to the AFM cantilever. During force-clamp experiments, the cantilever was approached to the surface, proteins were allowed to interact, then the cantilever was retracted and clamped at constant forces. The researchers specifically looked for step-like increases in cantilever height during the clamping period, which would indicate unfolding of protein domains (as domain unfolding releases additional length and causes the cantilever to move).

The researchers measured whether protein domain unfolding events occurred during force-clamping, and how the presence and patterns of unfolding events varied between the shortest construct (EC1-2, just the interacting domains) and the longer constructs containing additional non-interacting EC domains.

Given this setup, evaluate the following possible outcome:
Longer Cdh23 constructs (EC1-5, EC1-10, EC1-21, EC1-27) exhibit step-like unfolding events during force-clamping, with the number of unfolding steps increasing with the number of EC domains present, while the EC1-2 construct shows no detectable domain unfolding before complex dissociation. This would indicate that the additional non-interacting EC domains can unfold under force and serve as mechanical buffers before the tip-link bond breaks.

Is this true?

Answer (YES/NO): YES